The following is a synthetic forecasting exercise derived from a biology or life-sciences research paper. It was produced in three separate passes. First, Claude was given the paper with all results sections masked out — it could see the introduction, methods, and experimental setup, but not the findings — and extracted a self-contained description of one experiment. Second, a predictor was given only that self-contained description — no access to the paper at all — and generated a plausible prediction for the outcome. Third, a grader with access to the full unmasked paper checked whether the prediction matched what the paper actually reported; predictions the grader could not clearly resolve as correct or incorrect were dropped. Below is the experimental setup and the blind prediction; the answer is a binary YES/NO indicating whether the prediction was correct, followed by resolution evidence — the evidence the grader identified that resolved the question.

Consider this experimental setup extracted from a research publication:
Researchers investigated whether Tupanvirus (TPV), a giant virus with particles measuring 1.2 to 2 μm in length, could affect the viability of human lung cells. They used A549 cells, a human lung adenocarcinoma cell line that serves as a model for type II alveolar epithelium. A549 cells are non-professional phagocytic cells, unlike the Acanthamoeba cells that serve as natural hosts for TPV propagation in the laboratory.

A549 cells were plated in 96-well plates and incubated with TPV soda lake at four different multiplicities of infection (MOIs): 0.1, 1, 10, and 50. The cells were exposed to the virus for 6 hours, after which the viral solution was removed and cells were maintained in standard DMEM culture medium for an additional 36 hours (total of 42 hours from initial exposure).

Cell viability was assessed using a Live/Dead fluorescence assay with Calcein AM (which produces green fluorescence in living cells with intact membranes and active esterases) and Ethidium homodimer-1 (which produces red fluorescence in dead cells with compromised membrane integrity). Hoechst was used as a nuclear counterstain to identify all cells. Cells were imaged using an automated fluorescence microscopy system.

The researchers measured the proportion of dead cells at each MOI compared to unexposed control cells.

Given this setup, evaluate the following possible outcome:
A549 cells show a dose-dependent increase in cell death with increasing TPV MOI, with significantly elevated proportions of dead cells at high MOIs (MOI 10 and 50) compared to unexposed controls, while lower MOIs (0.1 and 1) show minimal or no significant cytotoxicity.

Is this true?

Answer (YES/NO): YES